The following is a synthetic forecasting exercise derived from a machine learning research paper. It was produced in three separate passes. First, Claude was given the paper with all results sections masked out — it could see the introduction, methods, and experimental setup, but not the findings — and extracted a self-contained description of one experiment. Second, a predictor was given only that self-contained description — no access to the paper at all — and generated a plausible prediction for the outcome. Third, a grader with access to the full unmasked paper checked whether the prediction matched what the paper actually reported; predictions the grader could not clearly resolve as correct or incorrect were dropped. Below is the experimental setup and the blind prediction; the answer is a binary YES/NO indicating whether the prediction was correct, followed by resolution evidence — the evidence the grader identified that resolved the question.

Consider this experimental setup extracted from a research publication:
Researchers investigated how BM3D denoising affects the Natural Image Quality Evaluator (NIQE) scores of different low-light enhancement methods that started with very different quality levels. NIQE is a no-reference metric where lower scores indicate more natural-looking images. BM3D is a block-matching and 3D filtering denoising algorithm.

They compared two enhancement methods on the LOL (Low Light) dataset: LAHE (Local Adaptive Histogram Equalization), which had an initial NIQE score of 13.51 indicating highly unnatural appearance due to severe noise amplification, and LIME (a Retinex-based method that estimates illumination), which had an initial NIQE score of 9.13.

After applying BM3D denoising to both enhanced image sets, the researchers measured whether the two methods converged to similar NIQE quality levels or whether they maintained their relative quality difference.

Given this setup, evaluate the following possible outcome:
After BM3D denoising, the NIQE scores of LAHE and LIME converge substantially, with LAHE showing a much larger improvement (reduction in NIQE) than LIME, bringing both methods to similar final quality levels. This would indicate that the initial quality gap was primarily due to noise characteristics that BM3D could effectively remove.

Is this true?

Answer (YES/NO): NO